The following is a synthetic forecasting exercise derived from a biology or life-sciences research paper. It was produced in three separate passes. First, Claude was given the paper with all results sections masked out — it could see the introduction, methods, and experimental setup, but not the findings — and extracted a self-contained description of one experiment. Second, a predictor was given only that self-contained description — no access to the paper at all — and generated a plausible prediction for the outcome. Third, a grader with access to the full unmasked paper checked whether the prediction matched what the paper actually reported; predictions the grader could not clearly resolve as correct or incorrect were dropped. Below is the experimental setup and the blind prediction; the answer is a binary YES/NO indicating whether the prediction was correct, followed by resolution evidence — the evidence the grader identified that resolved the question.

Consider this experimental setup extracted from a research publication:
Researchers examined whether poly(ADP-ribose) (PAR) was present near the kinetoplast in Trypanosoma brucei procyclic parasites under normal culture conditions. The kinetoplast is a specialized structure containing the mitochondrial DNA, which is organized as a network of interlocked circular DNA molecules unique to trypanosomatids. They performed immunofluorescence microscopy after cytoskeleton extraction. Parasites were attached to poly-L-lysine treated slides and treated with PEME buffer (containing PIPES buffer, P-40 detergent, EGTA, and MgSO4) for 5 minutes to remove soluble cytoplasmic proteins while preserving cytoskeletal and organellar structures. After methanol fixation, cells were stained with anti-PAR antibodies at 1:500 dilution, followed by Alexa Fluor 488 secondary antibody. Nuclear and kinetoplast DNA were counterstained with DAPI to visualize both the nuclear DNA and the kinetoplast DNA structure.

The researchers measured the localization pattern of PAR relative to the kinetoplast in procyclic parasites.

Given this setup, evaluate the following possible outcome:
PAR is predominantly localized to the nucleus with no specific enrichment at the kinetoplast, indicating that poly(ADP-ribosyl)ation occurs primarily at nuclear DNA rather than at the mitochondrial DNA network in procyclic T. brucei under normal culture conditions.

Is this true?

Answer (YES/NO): NO